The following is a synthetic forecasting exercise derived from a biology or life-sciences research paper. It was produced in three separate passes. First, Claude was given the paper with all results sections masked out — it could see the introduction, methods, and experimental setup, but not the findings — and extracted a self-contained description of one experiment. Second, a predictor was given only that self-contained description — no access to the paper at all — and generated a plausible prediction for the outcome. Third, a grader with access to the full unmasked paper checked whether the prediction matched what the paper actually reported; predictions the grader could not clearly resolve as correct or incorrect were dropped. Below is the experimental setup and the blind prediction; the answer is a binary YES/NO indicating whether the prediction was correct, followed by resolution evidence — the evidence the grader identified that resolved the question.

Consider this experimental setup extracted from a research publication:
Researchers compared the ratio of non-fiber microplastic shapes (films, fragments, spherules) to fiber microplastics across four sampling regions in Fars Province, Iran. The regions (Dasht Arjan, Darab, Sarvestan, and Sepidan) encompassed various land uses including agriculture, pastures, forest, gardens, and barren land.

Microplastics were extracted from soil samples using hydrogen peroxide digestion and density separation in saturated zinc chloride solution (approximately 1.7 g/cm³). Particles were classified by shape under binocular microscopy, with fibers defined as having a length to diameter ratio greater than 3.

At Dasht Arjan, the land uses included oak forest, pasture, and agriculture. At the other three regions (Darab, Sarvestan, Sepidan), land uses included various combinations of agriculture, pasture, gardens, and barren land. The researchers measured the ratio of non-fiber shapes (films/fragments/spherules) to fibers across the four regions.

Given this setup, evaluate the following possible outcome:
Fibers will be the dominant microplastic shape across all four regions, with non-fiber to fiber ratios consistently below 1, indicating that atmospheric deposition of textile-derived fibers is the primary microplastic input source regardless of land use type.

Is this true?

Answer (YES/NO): YES